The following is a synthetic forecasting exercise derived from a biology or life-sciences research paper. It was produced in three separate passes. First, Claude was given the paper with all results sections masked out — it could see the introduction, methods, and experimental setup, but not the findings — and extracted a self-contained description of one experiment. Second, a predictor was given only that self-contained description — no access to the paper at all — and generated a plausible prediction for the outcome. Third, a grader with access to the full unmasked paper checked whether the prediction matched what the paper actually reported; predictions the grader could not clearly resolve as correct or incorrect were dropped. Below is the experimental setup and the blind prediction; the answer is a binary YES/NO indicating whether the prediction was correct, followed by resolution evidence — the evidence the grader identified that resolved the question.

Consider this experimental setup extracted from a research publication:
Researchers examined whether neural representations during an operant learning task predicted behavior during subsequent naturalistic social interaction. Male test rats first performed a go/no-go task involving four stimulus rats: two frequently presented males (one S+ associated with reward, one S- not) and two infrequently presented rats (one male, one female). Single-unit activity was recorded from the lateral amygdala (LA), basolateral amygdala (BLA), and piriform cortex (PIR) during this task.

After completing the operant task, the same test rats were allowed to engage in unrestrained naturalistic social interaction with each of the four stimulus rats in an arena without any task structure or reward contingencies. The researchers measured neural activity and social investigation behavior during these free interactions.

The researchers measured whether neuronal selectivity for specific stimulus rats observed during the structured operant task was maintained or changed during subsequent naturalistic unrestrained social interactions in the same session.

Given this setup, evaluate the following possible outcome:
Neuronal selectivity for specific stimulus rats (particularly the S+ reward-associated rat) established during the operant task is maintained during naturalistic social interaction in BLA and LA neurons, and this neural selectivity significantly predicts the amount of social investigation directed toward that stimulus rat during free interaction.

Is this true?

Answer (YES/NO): NO